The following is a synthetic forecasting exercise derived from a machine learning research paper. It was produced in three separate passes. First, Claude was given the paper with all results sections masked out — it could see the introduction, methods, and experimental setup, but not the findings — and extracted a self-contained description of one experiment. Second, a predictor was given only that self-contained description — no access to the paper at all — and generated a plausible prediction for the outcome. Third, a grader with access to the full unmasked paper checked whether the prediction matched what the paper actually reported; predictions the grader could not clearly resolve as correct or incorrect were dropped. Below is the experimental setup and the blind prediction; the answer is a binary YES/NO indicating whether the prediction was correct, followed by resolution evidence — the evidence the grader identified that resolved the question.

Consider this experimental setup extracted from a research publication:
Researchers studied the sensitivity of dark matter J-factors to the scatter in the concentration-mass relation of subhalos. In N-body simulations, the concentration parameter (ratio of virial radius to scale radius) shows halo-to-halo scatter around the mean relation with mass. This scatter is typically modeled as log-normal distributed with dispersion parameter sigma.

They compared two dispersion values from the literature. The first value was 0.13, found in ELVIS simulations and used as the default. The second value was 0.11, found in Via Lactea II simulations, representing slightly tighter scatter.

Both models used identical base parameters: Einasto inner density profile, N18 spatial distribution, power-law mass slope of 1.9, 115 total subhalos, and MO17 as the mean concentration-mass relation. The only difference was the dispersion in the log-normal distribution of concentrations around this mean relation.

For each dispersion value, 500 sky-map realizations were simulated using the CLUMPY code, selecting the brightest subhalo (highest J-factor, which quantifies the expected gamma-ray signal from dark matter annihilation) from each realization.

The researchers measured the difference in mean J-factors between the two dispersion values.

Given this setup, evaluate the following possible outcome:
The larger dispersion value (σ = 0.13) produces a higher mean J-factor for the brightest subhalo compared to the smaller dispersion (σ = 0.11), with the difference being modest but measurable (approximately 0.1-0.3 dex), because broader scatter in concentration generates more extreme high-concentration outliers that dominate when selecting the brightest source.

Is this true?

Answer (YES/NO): NO